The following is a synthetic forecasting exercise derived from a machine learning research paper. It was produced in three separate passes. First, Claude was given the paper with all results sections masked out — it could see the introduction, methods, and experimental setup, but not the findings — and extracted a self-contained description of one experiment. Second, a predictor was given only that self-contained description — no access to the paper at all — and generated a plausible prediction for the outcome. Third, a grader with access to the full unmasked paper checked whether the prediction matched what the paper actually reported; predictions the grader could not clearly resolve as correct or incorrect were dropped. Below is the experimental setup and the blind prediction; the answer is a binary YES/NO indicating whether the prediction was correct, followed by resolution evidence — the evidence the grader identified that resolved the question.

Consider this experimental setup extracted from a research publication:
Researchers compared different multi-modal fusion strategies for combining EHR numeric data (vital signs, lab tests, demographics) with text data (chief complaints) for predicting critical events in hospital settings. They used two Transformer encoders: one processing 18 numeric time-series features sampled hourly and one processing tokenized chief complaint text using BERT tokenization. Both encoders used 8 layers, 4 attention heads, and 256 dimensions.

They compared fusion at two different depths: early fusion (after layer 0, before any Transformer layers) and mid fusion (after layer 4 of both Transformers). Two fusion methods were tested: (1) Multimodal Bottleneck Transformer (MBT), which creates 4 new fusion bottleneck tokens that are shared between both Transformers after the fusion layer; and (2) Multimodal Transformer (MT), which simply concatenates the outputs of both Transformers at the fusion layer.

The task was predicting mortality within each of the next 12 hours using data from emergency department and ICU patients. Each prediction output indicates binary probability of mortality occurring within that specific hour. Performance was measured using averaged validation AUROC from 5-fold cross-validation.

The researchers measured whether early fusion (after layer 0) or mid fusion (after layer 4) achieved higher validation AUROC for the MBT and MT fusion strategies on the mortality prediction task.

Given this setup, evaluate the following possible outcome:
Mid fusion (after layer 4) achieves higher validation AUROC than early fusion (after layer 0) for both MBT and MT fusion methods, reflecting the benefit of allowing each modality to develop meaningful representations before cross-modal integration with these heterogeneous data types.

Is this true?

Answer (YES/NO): NO